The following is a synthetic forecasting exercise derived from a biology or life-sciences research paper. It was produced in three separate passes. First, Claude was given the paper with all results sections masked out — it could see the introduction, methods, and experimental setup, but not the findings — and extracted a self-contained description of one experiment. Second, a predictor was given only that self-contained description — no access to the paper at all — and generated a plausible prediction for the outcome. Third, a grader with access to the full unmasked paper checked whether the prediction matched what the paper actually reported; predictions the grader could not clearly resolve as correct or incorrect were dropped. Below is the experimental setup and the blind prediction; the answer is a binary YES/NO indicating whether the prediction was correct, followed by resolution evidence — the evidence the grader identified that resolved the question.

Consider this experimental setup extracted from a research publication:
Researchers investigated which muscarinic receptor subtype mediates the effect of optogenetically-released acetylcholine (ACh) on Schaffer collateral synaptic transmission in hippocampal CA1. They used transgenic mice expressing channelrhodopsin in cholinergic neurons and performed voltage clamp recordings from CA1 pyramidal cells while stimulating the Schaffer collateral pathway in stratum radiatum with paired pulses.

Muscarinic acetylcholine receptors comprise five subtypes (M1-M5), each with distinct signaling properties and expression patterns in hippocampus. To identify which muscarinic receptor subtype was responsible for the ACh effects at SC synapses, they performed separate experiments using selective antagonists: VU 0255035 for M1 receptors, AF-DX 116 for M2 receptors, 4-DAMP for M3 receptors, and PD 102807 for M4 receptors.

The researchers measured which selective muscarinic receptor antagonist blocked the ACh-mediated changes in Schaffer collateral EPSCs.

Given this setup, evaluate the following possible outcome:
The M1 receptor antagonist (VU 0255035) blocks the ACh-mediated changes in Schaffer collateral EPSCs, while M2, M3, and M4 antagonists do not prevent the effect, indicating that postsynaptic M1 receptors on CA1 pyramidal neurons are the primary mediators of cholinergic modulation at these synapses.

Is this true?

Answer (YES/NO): NO